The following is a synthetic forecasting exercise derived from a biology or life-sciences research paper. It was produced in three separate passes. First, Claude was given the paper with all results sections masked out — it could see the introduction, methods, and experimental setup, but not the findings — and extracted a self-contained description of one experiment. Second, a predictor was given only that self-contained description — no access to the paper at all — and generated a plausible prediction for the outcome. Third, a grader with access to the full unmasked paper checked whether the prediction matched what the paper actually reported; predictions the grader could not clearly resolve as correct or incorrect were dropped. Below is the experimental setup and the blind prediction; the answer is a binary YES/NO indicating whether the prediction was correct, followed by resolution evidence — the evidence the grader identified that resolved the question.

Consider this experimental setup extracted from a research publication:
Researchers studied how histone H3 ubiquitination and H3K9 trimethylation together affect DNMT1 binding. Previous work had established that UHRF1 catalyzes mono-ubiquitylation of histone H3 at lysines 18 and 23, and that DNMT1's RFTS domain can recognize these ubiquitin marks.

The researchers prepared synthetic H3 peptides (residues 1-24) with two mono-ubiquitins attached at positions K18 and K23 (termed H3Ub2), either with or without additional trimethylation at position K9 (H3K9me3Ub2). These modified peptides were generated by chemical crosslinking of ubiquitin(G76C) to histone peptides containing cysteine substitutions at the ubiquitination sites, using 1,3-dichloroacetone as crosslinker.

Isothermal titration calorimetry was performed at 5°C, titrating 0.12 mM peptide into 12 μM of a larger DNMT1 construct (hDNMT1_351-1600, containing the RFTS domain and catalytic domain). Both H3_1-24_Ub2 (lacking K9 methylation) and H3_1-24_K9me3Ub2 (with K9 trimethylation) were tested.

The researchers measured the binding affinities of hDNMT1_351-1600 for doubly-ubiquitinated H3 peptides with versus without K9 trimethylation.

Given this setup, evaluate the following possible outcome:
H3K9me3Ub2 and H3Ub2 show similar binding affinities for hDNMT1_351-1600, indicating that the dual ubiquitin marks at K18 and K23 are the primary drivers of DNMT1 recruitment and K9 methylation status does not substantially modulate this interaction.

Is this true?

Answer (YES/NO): NO